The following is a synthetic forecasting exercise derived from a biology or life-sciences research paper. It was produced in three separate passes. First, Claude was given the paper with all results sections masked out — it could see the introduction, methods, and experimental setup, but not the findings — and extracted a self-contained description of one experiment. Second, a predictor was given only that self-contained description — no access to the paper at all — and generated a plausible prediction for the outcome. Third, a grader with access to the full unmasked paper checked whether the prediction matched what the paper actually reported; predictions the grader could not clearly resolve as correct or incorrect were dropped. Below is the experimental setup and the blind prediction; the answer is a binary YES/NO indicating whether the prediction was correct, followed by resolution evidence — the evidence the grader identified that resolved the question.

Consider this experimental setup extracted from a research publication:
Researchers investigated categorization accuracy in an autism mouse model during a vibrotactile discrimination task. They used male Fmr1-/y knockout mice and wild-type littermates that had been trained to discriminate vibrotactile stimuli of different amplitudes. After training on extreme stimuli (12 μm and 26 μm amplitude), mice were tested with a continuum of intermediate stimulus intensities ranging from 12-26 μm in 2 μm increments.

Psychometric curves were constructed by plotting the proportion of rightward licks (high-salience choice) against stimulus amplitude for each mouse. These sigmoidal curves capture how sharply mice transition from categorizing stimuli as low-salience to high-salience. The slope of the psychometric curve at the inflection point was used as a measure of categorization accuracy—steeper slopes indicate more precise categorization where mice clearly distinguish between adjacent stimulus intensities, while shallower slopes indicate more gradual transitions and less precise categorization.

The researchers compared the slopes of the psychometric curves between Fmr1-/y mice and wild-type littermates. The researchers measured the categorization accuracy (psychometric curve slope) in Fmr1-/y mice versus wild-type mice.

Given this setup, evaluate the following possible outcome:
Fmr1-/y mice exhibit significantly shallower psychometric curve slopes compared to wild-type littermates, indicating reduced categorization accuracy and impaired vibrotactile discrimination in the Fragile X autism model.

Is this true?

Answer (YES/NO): NO